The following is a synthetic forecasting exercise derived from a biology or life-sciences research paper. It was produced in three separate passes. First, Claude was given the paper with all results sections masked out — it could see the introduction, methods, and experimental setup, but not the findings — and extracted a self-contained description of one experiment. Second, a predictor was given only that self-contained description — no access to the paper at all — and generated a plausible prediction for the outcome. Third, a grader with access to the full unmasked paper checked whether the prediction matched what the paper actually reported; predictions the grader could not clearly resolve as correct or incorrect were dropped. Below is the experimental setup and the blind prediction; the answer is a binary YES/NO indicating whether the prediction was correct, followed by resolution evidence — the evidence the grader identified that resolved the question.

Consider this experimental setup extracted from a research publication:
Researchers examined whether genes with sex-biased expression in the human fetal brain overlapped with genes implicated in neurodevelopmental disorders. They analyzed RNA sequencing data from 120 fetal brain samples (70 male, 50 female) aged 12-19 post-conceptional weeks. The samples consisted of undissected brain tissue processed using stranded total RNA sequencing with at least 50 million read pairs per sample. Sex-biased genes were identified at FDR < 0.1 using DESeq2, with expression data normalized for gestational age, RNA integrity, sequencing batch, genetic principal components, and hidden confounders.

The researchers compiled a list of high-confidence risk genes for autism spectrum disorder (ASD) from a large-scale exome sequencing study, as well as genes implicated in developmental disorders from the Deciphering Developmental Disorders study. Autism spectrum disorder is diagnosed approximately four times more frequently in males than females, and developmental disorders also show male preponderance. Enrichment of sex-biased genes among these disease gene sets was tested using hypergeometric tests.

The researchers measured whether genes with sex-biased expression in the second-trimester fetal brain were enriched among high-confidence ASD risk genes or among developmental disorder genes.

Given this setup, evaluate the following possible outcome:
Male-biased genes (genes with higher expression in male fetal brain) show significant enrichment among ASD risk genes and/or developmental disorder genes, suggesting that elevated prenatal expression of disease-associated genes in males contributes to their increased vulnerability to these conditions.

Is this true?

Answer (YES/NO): NO